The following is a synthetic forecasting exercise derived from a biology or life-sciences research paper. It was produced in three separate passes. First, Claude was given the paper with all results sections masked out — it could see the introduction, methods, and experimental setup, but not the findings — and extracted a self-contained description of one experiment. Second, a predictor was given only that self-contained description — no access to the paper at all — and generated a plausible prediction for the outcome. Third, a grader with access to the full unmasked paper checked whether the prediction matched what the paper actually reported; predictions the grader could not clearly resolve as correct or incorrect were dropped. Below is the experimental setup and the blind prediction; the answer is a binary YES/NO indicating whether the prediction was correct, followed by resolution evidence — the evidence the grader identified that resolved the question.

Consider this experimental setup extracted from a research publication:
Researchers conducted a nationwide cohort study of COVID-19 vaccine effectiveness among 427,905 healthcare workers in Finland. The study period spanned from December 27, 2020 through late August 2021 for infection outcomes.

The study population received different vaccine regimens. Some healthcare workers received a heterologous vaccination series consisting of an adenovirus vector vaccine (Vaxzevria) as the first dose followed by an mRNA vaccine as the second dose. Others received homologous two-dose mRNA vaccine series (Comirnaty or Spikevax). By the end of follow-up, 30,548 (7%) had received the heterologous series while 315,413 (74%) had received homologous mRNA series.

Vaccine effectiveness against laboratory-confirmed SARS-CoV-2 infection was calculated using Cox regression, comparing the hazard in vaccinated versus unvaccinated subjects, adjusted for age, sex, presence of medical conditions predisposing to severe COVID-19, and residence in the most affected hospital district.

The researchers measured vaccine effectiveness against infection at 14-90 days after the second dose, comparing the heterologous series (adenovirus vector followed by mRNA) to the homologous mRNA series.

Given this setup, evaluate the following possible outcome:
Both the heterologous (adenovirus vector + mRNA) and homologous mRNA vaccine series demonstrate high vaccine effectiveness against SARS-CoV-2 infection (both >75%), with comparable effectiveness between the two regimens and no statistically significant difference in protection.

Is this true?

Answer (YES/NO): YES